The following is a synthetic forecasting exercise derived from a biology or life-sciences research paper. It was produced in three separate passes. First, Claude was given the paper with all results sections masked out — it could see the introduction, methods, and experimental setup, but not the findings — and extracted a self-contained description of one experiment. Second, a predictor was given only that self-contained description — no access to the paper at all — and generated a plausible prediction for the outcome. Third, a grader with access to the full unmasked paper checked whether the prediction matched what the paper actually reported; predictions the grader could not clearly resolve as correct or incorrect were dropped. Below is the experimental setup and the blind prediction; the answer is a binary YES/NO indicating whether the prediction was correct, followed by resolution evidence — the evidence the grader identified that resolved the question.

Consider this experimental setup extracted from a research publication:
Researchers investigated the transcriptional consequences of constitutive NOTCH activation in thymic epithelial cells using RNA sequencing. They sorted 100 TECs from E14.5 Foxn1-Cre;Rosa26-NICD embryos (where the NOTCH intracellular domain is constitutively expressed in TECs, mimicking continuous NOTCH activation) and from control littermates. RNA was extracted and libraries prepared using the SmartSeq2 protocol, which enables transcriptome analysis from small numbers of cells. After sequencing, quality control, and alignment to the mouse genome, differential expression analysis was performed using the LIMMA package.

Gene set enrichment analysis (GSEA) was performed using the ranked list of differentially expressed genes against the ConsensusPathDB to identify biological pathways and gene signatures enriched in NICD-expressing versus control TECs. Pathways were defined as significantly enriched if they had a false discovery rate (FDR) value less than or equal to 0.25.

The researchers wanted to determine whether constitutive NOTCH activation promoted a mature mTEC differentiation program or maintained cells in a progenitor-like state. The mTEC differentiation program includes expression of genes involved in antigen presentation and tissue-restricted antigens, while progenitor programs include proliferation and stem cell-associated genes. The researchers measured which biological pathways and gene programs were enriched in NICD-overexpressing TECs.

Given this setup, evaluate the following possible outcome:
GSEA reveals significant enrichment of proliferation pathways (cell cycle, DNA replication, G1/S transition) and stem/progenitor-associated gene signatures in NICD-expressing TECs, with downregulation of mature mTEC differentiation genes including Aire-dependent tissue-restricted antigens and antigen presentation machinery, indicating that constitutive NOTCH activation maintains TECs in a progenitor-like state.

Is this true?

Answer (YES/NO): NO